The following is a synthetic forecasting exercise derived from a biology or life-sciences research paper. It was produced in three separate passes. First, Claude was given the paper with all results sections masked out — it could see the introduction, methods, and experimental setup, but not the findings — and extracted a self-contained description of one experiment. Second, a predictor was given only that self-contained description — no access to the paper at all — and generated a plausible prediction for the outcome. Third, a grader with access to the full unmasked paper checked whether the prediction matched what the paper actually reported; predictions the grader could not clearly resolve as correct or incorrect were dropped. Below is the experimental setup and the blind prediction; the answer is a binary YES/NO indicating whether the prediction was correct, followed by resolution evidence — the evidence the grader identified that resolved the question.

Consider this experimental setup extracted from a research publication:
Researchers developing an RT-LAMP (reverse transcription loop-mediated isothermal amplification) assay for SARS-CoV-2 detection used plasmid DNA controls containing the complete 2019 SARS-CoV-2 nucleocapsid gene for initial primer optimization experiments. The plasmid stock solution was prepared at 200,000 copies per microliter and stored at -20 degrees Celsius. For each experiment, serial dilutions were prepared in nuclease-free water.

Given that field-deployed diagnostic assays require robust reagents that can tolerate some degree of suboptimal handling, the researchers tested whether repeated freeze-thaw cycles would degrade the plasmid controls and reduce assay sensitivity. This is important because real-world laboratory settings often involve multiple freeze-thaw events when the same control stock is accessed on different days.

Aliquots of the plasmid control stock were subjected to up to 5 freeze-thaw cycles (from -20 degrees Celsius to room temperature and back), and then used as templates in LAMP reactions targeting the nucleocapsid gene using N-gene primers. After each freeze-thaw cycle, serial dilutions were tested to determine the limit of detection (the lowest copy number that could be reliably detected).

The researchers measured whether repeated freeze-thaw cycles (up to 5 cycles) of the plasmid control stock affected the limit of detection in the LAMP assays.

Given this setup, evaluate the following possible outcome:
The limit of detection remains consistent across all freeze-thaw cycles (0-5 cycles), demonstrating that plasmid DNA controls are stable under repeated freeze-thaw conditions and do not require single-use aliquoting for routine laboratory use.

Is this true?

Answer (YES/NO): YES